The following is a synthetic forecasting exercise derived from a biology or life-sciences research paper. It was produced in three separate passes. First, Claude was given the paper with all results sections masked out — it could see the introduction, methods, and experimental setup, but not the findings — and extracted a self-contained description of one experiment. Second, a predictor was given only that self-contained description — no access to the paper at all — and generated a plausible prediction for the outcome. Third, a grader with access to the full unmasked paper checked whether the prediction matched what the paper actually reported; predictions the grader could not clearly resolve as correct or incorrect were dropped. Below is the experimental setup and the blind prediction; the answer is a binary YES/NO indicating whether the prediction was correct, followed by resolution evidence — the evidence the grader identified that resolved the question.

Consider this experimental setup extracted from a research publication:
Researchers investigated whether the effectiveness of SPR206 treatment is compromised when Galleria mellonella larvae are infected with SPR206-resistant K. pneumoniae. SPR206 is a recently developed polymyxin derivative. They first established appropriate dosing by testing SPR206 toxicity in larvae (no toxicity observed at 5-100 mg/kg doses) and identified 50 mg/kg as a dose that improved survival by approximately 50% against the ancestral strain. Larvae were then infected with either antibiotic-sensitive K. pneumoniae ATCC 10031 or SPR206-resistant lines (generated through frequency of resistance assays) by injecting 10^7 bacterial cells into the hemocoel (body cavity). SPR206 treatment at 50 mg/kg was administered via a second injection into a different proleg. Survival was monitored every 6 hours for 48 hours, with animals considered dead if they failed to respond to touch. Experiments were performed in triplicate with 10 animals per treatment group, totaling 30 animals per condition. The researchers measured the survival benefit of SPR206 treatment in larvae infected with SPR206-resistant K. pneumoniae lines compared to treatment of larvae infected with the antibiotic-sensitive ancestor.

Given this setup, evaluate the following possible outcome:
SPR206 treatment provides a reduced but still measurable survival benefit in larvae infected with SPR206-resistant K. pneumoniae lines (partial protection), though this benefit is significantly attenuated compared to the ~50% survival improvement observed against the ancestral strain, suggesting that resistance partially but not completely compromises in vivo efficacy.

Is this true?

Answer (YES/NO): NO